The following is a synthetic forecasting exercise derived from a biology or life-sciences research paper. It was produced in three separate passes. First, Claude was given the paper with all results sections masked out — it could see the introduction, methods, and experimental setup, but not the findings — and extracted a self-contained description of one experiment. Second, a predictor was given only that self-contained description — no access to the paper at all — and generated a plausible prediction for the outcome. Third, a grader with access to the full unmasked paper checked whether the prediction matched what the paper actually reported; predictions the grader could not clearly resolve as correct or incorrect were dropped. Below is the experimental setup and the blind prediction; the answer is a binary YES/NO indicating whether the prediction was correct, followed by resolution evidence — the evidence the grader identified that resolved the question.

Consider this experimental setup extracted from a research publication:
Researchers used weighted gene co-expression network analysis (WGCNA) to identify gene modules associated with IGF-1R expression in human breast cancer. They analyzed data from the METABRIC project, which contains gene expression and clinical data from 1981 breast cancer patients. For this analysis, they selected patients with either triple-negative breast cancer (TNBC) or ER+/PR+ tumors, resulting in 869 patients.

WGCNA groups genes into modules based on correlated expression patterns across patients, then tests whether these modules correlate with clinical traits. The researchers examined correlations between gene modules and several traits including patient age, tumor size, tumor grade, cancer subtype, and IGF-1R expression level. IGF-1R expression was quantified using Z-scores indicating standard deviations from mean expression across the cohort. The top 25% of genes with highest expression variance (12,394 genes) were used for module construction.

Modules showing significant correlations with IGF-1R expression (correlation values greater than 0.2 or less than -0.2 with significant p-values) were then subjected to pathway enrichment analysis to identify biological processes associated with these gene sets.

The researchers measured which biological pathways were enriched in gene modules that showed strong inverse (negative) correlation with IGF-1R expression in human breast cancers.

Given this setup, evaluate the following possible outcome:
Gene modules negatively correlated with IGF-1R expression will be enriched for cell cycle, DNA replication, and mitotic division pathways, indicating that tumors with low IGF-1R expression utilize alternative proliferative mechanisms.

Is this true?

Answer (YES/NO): YES